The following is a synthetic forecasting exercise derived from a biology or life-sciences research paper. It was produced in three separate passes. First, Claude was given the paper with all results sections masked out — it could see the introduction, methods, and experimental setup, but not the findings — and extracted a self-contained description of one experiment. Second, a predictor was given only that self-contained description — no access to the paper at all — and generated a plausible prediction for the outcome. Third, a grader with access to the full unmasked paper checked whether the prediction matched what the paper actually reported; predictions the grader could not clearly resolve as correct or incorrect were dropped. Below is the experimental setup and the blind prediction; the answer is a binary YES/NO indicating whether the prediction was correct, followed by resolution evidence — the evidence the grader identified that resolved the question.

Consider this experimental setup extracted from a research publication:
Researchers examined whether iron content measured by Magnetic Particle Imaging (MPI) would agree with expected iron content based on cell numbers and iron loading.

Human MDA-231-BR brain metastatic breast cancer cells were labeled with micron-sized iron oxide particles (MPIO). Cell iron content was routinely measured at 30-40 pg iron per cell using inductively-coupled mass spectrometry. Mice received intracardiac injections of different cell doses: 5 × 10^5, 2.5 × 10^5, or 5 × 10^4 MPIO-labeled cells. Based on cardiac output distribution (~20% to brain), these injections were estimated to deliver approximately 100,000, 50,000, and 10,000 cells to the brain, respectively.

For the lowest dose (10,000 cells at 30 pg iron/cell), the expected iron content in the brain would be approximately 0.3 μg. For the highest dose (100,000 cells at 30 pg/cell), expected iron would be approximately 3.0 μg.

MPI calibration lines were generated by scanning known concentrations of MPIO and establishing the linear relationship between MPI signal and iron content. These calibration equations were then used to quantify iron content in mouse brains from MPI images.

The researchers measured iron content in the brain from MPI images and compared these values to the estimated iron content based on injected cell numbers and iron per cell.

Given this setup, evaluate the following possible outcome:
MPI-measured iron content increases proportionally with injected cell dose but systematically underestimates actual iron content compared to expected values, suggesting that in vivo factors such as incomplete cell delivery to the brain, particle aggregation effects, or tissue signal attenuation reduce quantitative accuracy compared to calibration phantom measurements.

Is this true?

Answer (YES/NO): NO